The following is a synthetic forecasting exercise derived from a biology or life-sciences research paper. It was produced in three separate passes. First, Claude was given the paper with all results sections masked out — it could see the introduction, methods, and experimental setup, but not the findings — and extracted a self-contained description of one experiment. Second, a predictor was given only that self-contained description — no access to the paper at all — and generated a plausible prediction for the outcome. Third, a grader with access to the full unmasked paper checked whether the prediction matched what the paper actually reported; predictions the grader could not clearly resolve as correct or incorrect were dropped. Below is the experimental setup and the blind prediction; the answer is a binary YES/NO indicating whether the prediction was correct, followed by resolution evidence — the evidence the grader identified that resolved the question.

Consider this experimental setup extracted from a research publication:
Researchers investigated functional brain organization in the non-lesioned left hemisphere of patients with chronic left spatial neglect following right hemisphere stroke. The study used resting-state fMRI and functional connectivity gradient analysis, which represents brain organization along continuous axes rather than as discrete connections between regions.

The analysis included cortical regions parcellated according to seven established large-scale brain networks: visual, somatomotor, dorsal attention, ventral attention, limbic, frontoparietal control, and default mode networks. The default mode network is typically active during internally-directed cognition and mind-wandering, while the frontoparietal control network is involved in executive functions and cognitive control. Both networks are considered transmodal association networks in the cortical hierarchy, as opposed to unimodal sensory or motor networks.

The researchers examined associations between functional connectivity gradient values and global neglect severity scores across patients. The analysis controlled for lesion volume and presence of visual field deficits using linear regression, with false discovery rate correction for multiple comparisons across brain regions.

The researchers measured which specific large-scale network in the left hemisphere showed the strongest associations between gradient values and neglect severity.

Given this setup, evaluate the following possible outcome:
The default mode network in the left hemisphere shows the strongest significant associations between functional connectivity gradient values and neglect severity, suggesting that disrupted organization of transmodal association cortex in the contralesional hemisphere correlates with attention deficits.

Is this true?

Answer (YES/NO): NO